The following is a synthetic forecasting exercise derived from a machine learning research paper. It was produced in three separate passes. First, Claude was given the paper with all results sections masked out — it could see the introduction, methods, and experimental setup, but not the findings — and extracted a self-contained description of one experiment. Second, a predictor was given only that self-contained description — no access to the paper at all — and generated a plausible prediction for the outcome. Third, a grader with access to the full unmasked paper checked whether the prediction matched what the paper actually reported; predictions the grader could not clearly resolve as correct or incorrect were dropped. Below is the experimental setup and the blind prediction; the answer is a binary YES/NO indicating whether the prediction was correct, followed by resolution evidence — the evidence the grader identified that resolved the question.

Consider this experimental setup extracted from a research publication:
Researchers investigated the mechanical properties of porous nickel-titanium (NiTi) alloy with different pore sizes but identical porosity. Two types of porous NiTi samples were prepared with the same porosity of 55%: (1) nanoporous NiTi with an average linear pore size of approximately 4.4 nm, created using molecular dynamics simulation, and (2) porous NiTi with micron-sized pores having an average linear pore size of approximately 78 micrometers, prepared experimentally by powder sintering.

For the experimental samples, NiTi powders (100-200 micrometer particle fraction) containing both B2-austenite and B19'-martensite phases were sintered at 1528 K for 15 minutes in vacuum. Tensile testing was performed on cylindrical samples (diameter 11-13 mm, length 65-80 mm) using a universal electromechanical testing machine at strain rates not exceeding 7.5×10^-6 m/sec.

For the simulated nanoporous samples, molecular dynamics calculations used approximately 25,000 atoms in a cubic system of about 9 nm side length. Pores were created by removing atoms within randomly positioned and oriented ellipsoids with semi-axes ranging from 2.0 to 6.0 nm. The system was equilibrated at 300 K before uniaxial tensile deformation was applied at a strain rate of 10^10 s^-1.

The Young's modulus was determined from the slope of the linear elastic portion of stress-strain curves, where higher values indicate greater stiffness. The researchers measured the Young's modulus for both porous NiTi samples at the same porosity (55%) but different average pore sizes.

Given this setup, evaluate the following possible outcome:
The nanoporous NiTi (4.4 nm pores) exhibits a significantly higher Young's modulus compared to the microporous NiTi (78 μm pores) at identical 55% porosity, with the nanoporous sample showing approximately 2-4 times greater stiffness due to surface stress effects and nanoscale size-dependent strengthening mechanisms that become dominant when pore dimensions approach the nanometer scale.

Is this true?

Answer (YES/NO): YES